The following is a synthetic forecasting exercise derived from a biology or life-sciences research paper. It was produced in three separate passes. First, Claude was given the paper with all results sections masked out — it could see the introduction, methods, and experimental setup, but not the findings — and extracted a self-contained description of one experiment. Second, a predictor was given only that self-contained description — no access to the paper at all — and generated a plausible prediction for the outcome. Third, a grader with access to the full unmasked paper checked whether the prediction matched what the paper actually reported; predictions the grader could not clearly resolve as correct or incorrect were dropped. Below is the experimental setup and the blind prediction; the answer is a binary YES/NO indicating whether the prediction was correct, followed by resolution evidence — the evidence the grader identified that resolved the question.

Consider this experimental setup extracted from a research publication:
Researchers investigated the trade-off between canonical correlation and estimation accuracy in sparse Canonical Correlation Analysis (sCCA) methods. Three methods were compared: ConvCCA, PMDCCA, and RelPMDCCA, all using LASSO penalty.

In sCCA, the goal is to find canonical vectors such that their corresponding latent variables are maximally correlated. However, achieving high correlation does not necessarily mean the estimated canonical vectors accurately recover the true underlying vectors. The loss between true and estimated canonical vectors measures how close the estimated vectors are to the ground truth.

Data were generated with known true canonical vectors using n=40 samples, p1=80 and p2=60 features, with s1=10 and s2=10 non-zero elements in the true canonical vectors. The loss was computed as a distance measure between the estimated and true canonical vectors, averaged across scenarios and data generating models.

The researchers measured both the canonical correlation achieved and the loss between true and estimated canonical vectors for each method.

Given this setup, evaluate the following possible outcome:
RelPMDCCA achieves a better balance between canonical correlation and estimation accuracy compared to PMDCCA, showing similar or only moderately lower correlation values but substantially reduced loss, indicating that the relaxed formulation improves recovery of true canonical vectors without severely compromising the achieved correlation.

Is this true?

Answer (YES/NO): NO